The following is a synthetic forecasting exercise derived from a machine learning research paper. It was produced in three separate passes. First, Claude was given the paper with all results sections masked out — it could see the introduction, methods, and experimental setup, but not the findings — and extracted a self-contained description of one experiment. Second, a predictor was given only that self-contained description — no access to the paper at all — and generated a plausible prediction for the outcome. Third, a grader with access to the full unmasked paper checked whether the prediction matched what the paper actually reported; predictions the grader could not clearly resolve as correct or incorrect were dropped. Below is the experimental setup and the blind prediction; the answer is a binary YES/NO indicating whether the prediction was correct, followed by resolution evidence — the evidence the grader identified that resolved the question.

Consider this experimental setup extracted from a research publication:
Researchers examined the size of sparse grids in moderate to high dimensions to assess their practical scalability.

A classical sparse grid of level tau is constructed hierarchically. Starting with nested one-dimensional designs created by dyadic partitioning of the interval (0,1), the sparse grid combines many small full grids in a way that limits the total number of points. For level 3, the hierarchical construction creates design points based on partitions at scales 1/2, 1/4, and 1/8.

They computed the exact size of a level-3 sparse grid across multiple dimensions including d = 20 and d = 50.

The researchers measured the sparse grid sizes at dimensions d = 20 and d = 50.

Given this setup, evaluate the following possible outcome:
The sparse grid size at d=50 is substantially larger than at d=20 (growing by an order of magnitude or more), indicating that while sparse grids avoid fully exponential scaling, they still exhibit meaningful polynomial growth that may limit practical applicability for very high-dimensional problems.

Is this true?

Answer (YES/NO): NO